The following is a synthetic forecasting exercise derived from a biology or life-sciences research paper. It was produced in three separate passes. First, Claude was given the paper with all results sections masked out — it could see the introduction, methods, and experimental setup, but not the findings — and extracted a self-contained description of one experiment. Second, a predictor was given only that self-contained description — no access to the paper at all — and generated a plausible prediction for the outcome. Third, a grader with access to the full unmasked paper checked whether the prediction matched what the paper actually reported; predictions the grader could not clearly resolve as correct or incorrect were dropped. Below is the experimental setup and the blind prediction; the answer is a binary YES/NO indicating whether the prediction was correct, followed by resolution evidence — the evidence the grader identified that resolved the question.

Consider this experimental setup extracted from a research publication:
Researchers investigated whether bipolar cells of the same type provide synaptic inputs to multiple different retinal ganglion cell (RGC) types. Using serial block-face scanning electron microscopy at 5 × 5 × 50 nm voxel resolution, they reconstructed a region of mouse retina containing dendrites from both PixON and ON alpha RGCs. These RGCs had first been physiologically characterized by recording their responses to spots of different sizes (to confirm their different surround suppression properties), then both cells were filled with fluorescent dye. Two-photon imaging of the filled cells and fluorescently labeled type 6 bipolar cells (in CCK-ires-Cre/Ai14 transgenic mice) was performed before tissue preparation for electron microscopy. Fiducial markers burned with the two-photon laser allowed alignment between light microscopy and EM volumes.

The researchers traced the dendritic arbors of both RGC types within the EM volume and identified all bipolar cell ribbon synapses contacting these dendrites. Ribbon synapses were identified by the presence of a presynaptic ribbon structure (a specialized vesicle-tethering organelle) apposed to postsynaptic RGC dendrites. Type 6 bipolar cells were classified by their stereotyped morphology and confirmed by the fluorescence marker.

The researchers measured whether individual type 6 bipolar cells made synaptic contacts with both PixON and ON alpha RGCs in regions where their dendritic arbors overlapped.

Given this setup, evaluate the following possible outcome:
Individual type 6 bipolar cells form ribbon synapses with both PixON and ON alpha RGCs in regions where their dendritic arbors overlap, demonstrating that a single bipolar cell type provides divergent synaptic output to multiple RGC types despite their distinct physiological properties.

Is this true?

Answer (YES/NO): YES